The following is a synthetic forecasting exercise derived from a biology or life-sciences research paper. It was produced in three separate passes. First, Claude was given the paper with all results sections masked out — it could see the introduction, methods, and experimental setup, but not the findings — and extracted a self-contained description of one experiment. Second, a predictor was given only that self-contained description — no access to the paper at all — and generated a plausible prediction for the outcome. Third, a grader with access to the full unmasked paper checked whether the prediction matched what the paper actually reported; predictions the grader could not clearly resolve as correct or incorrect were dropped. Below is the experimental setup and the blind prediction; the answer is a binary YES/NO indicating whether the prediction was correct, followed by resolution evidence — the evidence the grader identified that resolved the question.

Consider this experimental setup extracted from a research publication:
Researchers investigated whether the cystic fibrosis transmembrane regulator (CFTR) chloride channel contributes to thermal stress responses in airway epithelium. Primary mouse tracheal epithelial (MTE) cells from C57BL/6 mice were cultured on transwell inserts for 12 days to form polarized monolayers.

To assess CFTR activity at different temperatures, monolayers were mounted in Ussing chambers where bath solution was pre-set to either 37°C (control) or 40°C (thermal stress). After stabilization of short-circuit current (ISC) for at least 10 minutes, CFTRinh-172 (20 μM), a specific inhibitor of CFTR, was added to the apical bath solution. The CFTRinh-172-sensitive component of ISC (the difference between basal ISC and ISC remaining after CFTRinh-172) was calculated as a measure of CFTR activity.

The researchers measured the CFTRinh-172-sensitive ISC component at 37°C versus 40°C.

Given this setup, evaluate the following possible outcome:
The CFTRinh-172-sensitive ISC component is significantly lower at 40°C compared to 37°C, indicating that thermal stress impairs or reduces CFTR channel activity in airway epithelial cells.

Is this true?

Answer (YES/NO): NO